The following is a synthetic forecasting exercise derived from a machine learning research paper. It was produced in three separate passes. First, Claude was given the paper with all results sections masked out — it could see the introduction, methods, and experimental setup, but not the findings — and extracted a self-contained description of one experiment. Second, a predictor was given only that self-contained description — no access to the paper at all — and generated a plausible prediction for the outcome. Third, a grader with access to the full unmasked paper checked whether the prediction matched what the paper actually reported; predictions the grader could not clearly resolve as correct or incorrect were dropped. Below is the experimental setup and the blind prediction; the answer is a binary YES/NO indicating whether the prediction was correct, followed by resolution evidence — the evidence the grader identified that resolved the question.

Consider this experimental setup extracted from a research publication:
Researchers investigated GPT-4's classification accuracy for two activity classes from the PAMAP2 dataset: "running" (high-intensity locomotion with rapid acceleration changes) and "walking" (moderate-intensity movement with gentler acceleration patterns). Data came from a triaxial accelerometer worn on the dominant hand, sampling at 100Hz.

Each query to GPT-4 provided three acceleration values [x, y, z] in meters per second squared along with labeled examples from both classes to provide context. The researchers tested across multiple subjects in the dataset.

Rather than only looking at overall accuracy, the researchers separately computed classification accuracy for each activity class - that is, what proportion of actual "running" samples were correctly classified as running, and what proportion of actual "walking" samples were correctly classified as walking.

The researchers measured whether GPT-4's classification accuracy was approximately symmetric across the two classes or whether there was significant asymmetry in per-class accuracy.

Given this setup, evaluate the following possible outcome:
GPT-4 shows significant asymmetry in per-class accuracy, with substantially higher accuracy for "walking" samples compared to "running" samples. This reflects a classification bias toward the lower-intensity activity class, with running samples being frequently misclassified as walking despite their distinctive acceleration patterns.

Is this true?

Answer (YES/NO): YES